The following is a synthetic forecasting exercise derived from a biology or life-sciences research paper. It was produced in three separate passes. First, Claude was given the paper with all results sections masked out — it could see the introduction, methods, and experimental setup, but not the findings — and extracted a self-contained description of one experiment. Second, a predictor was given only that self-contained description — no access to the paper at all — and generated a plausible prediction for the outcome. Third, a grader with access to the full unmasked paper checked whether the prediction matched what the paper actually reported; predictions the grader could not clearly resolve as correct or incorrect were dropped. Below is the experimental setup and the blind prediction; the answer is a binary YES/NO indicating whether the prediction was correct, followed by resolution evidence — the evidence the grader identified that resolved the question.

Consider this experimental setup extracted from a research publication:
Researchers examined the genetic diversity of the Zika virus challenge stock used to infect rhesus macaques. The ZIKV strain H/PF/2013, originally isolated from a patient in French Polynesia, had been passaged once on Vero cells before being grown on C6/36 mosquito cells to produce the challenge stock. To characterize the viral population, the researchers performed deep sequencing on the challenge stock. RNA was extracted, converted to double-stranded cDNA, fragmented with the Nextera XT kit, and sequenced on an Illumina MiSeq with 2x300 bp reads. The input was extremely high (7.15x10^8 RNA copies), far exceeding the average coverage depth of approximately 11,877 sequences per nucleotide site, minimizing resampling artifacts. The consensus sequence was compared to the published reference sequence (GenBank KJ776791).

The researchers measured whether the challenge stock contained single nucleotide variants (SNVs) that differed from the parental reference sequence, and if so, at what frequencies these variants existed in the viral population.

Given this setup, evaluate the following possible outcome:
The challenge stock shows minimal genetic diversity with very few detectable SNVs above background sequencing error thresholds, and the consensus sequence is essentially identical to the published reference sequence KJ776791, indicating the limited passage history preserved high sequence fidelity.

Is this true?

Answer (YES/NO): NO